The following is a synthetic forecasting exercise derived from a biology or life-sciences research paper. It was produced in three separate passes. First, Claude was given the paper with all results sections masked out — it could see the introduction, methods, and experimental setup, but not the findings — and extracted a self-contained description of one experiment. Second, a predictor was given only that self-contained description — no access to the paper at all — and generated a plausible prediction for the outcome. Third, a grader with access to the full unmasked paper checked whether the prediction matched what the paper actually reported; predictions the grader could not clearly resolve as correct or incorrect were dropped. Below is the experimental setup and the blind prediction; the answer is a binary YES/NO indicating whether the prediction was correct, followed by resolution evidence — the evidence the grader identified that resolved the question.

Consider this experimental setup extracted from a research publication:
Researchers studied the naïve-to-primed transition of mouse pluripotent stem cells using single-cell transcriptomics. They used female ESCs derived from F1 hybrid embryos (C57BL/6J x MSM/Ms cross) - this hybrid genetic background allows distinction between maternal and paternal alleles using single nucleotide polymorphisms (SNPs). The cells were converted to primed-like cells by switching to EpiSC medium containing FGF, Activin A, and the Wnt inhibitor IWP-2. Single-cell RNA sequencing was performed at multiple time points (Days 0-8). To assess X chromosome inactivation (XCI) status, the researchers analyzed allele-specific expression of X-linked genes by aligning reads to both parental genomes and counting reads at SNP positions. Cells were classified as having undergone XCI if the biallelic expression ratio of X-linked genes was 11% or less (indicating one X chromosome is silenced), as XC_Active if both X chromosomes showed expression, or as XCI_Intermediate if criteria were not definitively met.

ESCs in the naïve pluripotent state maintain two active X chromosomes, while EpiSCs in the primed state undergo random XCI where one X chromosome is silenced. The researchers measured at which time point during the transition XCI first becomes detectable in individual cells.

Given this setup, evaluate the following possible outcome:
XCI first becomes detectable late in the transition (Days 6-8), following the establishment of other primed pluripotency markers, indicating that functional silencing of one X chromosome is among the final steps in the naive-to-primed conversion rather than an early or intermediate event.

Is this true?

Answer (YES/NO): NO